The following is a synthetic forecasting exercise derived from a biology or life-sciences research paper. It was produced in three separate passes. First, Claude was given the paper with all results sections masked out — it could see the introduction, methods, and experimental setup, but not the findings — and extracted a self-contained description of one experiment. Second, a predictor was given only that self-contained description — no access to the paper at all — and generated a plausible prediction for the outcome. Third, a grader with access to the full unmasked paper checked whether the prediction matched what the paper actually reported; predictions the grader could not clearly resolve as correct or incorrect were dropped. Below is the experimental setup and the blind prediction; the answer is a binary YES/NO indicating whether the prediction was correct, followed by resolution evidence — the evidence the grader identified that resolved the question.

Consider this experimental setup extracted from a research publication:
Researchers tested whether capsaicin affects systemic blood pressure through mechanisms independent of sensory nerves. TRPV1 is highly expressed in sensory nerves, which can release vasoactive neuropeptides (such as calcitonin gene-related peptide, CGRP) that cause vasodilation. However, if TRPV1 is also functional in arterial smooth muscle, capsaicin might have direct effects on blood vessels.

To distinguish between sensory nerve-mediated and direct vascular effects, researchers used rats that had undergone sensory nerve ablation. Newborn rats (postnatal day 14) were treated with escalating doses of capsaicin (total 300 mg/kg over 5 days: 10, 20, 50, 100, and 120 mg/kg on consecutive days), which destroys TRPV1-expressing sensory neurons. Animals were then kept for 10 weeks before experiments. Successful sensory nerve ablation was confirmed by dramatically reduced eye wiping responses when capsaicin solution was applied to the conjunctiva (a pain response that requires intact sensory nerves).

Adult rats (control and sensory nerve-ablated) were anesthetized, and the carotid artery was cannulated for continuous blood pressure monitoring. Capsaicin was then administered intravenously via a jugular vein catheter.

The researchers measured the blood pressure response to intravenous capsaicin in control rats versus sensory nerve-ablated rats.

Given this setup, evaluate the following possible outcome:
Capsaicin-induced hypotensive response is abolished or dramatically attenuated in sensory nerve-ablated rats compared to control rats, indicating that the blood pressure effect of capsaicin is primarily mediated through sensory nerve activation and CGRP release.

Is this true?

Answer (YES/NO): NO